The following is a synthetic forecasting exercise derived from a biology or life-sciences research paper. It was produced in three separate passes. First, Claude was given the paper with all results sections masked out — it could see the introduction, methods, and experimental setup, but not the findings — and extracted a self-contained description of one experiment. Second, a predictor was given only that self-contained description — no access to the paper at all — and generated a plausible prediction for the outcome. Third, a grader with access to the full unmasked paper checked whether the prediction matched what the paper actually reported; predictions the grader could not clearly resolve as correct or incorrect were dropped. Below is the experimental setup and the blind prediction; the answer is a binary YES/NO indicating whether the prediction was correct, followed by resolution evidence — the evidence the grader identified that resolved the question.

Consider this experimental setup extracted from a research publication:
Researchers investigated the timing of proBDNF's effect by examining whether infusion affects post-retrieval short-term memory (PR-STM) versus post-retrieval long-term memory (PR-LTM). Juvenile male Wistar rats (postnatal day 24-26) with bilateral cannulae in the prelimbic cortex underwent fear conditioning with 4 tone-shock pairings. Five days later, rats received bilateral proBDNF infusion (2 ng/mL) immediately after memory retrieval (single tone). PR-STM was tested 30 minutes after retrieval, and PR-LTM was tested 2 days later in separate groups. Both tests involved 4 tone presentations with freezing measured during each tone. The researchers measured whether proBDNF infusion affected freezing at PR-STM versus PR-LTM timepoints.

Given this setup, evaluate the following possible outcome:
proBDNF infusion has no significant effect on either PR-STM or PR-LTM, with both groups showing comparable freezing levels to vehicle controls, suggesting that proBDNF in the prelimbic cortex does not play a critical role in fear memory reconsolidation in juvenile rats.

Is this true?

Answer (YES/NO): NO